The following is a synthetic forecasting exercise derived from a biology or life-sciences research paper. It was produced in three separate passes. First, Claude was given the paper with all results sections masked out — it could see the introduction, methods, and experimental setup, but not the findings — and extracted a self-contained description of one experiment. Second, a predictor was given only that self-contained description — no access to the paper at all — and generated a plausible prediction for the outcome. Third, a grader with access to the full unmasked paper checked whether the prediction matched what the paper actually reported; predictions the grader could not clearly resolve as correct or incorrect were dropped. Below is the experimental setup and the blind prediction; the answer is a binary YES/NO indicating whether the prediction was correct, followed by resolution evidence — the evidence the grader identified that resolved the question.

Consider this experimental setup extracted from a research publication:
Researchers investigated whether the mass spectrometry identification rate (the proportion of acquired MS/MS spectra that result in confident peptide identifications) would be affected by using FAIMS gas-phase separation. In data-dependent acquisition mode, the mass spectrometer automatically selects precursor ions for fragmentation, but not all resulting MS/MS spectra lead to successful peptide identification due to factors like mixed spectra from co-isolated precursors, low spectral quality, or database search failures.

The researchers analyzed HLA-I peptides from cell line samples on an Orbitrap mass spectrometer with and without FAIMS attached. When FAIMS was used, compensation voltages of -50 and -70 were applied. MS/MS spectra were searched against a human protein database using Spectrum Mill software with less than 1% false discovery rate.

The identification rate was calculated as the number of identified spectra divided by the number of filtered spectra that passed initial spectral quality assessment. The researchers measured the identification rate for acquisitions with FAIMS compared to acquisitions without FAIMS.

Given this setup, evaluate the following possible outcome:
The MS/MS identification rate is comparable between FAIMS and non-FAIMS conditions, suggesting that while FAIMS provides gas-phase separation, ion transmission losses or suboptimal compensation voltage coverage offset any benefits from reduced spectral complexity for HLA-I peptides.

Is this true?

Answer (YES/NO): NO